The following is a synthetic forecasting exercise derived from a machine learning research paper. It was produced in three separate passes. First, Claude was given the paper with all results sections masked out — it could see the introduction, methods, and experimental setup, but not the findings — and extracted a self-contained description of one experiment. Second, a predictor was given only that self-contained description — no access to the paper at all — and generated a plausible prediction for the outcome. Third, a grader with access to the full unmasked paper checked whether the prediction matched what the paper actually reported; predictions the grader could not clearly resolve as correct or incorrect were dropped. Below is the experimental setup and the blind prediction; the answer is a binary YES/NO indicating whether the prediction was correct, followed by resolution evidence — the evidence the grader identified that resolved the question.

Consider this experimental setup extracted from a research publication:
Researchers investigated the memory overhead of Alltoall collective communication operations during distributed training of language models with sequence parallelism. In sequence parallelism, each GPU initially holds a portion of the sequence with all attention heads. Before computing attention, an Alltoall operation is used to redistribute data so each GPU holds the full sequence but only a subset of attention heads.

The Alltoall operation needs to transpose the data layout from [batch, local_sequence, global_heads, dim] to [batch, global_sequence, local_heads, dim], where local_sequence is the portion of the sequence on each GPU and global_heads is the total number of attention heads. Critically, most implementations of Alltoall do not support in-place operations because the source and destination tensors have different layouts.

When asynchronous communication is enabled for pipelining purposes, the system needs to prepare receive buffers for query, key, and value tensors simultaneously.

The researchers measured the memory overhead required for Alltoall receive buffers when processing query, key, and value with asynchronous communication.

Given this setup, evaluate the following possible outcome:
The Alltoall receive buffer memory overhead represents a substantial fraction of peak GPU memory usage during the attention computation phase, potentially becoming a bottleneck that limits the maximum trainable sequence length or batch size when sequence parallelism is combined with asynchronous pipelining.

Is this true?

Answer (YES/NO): YES